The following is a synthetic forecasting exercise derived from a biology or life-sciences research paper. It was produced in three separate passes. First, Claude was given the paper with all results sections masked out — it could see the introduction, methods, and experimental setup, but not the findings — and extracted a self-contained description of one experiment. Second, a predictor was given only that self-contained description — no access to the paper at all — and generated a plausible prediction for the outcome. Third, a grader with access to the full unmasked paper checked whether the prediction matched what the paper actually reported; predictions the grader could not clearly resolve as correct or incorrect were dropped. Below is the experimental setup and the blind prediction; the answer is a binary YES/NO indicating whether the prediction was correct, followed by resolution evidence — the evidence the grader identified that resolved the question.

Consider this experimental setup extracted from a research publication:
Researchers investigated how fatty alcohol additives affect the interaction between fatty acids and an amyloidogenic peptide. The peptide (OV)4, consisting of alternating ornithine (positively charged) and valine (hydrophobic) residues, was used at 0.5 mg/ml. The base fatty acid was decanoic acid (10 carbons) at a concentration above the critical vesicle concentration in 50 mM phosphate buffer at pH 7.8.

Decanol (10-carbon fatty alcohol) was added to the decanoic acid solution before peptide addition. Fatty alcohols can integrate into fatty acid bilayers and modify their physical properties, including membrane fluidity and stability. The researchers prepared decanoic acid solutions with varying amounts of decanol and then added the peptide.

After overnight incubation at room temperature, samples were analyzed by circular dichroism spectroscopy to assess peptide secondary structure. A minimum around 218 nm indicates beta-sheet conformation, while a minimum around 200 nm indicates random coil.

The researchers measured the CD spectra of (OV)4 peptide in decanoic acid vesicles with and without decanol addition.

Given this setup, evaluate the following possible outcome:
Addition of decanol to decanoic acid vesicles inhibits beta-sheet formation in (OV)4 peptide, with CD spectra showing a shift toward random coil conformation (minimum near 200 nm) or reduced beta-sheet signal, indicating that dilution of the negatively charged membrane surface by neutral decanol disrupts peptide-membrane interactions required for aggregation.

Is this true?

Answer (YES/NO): NO